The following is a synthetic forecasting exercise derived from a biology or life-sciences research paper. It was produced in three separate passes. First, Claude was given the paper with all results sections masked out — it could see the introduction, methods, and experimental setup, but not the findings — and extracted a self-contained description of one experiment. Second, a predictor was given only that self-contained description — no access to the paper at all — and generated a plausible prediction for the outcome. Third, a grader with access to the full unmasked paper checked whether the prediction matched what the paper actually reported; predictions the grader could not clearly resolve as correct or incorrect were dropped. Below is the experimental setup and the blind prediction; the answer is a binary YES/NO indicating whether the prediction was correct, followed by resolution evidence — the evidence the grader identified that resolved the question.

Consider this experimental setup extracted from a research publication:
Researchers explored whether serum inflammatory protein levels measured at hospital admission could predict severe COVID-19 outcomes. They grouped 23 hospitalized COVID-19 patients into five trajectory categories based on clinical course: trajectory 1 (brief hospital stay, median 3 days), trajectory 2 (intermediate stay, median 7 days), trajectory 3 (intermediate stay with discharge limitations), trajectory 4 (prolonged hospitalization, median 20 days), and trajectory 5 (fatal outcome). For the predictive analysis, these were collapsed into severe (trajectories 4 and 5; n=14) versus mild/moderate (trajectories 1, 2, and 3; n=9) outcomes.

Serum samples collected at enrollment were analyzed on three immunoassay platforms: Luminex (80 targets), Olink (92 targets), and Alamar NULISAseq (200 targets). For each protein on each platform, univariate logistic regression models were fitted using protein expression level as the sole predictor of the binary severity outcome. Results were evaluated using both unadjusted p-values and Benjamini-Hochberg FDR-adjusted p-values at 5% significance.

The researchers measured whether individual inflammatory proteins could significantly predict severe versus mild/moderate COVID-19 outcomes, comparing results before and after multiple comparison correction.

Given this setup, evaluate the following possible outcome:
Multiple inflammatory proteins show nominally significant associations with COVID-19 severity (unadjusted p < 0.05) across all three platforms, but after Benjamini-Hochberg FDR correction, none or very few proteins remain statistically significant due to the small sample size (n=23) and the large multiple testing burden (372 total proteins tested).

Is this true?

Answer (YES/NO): NO